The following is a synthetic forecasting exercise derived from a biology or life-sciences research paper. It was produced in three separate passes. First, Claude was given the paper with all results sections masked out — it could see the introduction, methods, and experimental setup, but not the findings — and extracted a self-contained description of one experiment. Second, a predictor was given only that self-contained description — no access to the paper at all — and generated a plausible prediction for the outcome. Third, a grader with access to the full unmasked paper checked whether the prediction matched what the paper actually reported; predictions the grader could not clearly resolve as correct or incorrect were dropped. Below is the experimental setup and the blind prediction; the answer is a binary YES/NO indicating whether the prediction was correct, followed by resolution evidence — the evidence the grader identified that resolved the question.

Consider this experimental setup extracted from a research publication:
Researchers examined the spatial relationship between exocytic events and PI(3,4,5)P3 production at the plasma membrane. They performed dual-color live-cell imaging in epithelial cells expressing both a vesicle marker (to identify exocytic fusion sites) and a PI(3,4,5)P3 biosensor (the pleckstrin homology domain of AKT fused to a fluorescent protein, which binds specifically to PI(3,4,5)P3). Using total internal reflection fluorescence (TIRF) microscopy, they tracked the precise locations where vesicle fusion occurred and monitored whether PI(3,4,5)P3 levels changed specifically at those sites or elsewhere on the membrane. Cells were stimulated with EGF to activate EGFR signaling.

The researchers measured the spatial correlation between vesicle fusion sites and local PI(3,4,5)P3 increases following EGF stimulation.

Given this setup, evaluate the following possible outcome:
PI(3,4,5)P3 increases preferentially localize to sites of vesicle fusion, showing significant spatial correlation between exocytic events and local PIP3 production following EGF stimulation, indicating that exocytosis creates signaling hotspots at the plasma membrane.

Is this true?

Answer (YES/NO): YES